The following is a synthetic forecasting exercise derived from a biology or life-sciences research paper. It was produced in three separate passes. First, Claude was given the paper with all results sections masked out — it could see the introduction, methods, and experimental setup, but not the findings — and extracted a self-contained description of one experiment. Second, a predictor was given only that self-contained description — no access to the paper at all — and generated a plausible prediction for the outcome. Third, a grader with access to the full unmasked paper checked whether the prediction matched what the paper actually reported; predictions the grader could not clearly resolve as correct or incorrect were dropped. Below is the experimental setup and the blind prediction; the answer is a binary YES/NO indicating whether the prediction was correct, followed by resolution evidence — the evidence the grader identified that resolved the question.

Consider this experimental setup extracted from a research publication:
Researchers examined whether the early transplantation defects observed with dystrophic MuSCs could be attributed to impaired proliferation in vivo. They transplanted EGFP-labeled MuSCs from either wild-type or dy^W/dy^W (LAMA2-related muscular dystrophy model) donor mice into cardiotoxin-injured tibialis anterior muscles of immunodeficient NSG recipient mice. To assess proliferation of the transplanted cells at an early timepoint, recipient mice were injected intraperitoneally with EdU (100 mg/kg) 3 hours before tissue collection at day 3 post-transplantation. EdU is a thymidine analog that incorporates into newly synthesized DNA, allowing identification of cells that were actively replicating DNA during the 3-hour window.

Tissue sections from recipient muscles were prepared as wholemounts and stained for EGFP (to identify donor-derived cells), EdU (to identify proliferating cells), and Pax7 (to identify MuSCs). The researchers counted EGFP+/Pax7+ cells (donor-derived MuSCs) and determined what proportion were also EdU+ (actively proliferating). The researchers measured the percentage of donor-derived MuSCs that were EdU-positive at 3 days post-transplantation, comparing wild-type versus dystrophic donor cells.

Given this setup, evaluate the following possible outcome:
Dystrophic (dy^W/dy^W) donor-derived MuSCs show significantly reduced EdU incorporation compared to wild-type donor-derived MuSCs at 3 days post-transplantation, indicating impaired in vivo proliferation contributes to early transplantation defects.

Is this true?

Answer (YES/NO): YES